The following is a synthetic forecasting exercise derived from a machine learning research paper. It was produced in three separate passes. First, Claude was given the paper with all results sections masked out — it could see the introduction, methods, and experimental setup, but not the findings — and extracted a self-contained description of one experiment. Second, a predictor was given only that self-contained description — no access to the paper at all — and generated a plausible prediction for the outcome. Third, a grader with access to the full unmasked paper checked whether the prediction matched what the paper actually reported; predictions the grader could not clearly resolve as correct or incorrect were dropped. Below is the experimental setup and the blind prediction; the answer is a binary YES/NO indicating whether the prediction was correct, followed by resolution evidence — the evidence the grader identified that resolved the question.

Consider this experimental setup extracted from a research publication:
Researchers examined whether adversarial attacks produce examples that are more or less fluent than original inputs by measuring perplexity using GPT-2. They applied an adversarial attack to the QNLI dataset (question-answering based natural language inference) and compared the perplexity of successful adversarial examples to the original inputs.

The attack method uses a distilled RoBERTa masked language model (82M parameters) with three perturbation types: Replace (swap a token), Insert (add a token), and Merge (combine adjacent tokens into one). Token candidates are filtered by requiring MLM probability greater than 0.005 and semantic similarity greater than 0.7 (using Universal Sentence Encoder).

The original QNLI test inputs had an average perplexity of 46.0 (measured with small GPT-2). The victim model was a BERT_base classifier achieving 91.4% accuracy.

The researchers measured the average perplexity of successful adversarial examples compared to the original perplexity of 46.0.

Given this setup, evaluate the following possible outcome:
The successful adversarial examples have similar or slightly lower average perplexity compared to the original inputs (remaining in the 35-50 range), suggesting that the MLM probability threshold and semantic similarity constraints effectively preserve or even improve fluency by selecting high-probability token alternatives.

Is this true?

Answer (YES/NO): NO